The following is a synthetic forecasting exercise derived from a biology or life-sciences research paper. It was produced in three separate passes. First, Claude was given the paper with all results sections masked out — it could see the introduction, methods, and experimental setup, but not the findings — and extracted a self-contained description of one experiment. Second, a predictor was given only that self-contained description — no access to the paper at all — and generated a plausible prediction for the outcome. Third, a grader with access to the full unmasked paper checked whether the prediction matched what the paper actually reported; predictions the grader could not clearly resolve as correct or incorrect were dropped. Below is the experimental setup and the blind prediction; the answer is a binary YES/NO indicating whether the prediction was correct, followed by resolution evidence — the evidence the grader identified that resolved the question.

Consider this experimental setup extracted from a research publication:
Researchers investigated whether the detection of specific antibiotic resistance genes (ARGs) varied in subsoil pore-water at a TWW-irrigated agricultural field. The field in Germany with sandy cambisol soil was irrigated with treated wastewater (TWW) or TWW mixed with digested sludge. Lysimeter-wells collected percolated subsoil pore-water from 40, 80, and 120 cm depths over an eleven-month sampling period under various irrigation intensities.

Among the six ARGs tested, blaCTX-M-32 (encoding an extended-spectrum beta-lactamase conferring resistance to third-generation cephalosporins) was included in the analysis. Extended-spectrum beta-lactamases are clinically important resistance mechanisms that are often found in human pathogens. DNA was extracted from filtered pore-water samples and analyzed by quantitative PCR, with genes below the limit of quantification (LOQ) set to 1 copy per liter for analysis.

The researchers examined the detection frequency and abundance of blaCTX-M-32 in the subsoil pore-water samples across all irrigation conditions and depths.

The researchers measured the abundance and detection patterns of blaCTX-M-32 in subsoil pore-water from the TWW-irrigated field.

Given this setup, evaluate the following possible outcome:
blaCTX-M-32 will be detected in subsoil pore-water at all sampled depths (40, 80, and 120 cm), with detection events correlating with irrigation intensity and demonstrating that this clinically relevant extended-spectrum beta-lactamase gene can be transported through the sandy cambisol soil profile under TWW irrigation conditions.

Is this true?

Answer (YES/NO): NO